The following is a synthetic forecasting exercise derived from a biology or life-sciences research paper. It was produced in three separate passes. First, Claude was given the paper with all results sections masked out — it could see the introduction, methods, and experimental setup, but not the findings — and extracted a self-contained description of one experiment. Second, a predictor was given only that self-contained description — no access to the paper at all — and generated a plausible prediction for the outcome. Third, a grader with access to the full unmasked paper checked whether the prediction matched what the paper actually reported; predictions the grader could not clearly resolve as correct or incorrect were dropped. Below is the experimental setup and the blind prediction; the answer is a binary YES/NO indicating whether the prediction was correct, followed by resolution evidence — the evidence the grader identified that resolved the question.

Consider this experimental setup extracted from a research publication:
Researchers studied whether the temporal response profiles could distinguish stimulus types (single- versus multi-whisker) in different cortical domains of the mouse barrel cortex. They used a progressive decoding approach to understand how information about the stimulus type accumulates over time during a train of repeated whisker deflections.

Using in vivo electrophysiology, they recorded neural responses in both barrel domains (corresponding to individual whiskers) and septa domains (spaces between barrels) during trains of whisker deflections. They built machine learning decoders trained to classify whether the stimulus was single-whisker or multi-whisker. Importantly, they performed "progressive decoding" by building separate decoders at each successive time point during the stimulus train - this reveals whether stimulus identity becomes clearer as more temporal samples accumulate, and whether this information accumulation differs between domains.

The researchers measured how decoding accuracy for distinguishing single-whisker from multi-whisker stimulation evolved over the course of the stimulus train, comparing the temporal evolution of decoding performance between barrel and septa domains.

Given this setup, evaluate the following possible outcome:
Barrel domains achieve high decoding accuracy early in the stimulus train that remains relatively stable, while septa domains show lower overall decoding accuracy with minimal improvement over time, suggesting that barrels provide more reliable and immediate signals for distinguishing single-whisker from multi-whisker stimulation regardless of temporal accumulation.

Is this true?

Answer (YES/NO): NO